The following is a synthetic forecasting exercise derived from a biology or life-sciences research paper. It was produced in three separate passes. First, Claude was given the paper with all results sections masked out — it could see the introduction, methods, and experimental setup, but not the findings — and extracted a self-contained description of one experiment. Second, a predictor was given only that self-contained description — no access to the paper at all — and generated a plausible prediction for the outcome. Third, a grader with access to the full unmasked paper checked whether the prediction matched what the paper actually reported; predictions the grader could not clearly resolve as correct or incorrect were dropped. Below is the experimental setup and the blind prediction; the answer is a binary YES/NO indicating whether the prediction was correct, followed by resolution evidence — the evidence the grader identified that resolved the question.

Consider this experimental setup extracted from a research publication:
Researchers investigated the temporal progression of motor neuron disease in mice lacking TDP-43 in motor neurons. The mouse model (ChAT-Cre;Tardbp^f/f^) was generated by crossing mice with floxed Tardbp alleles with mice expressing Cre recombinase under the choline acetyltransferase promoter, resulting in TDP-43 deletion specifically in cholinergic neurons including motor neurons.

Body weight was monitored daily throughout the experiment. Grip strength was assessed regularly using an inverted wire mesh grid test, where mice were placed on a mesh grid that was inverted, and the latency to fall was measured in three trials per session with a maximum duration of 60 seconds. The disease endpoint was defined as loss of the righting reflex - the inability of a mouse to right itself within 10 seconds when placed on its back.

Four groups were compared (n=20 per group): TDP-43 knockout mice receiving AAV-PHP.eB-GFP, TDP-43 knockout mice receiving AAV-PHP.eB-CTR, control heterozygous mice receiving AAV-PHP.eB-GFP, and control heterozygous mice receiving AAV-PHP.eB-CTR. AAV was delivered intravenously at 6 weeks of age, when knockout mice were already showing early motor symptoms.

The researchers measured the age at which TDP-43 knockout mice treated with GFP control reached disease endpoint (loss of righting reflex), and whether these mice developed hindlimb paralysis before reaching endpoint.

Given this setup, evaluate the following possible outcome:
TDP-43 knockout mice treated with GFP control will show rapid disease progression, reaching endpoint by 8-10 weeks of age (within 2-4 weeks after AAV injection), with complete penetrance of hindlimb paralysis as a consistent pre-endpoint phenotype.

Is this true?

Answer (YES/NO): NO